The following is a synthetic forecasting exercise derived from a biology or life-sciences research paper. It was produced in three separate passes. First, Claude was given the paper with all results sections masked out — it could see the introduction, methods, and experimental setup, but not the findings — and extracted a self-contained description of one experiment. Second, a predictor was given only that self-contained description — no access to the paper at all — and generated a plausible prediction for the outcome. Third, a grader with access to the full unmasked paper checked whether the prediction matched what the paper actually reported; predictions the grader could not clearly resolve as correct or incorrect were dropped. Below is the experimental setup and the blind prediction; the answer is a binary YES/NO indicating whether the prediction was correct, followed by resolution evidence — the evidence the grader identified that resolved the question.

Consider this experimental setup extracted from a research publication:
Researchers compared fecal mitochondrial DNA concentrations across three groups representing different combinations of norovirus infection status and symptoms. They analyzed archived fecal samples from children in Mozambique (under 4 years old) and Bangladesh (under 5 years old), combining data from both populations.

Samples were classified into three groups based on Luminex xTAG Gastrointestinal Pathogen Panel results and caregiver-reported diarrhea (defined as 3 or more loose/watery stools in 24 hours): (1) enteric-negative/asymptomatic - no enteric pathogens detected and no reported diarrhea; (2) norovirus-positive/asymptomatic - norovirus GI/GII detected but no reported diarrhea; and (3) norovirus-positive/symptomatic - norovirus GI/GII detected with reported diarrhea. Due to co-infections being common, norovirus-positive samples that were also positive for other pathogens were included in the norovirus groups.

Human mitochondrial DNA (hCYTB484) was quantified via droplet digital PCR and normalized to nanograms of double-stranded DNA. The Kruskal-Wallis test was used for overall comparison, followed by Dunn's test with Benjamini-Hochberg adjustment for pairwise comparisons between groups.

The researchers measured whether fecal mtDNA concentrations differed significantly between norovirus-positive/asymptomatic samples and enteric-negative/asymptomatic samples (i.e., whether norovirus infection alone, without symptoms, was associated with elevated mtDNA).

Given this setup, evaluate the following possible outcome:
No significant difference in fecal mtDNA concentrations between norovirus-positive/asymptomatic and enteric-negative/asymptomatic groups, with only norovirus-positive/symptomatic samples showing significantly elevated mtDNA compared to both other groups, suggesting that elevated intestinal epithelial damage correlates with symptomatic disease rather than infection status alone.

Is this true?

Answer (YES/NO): YES